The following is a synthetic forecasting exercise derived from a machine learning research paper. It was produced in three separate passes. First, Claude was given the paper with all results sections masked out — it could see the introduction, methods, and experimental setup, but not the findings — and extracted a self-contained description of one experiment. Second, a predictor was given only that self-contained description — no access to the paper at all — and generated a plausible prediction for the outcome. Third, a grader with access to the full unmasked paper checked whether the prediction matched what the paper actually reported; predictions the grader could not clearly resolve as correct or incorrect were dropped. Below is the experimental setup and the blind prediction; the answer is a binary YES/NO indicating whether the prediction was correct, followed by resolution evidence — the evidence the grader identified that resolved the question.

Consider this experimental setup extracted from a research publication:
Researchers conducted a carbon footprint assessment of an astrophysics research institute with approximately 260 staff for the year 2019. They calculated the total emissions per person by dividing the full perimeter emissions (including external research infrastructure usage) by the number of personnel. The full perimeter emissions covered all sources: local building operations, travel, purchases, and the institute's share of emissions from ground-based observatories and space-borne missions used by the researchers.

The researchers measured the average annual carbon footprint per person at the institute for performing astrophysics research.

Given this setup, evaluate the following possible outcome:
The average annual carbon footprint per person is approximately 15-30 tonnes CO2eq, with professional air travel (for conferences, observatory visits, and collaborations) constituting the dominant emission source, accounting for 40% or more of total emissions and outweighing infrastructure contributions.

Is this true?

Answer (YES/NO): NO